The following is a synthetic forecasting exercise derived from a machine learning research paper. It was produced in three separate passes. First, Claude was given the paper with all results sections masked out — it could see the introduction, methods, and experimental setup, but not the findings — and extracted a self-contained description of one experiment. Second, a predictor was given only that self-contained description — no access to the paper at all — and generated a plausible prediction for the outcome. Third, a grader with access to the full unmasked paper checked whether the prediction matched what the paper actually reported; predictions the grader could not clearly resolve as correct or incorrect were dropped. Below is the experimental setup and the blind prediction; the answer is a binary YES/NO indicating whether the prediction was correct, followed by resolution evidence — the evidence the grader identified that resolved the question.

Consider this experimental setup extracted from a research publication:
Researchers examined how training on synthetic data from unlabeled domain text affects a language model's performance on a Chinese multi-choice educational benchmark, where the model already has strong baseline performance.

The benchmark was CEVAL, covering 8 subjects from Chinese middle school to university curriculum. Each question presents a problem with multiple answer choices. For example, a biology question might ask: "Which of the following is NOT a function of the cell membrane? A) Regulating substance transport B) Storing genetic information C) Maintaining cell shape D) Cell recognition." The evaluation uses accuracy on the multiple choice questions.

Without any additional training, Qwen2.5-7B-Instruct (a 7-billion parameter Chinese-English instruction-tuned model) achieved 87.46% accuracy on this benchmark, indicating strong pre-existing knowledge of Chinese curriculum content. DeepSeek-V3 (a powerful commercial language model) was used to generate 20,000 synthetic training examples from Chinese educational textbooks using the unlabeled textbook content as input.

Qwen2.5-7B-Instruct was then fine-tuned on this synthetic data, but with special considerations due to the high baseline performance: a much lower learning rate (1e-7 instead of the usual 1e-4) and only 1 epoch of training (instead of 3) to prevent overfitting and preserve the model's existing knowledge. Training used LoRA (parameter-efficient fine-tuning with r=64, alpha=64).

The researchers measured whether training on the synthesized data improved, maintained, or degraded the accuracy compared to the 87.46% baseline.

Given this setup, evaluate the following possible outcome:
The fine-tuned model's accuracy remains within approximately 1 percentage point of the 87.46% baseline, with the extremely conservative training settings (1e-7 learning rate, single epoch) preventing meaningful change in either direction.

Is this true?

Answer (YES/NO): NO